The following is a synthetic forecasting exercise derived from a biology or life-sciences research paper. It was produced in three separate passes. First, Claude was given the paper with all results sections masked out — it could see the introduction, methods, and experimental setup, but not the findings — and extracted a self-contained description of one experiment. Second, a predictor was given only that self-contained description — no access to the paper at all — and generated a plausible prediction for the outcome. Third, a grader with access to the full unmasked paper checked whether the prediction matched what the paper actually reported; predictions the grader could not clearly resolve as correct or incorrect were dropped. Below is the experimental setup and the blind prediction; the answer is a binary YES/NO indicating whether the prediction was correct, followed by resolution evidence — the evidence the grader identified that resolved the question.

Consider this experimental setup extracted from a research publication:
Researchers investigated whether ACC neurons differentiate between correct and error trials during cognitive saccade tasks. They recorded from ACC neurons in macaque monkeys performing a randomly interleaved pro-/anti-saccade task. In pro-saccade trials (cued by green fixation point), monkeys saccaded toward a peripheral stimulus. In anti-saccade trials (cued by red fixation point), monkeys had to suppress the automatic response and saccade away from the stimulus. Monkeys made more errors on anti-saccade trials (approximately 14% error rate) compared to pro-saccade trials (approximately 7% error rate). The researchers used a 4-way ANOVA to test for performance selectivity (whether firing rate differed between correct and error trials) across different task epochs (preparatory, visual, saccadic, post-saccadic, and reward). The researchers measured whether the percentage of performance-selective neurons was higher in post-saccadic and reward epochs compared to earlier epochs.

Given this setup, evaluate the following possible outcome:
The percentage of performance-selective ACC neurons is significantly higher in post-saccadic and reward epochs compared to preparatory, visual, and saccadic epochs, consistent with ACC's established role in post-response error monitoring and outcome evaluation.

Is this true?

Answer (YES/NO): YES